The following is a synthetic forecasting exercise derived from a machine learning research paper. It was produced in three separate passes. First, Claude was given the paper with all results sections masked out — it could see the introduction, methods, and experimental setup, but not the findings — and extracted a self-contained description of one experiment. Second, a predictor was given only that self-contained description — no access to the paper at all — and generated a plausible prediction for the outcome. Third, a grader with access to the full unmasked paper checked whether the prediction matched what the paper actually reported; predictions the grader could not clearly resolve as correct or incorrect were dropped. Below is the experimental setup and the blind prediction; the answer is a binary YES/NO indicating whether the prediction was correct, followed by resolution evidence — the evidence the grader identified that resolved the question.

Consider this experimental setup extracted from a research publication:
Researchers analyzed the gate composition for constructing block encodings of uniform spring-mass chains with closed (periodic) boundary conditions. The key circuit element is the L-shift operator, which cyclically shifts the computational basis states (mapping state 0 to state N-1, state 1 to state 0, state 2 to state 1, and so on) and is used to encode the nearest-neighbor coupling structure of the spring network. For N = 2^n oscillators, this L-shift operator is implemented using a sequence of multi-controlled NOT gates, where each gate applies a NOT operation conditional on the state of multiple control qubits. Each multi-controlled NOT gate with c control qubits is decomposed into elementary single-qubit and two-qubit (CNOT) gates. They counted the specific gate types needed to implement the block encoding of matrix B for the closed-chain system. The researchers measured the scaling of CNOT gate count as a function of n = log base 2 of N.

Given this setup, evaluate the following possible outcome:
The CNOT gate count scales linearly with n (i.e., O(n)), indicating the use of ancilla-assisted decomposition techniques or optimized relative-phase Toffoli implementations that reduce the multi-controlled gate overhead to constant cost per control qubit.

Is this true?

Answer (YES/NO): NO